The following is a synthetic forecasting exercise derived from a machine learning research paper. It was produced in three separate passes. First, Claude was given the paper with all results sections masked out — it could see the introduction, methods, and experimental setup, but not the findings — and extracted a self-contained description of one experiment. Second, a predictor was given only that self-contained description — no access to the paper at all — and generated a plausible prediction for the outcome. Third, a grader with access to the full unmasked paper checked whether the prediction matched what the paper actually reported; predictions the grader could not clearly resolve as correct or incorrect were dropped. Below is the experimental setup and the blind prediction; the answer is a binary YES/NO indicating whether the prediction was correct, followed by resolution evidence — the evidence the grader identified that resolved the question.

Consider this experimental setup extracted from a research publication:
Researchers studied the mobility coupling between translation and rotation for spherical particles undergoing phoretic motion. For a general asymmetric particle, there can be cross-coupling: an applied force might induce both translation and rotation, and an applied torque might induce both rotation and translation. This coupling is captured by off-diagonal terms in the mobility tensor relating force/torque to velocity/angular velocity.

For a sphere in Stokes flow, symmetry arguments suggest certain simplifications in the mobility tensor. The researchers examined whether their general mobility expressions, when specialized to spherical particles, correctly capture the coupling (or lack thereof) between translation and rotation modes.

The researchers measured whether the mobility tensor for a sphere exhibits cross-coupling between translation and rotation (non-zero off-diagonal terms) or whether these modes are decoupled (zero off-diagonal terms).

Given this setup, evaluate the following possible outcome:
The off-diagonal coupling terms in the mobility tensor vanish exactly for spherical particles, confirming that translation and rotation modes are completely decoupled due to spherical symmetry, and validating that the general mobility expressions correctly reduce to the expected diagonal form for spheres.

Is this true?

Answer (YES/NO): YES